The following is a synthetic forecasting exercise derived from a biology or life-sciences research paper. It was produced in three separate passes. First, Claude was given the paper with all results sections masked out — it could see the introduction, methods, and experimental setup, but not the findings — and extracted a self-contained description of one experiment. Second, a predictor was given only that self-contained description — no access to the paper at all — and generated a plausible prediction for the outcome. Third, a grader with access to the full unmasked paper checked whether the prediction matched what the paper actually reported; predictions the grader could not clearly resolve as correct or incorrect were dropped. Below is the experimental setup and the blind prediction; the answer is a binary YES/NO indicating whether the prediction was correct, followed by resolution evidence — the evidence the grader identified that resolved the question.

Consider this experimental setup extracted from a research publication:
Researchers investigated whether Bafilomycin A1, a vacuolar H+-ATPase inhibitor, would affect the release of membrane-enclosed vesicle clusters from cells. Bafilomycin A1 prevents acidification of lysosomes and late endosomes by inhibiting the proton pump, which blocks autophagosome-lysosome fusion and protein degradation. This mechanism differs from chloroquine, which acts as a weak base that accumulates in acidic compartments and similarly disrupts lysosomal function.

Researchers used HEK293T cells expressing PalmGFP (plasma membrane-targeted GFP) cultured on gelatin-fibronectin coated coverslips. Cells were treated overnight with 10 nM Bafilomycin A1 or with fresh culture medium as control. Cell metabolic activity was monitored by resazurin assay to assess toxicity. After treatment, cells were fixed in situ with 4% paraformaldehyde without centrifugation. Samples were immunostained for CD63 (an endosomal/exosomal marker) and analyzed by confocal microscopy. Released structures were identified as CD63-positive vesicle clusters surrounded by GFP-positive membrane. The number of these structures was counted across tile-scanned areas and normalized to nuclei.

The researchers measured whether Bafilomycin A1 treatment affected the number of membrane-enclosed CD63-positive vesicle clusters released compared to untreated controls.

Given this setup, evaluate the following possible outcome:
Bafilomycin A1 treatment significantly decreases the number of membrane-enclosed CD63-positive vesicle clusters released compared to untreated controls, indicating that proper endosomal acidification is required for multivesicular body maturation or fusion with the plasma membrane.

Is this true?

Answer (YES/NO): NO